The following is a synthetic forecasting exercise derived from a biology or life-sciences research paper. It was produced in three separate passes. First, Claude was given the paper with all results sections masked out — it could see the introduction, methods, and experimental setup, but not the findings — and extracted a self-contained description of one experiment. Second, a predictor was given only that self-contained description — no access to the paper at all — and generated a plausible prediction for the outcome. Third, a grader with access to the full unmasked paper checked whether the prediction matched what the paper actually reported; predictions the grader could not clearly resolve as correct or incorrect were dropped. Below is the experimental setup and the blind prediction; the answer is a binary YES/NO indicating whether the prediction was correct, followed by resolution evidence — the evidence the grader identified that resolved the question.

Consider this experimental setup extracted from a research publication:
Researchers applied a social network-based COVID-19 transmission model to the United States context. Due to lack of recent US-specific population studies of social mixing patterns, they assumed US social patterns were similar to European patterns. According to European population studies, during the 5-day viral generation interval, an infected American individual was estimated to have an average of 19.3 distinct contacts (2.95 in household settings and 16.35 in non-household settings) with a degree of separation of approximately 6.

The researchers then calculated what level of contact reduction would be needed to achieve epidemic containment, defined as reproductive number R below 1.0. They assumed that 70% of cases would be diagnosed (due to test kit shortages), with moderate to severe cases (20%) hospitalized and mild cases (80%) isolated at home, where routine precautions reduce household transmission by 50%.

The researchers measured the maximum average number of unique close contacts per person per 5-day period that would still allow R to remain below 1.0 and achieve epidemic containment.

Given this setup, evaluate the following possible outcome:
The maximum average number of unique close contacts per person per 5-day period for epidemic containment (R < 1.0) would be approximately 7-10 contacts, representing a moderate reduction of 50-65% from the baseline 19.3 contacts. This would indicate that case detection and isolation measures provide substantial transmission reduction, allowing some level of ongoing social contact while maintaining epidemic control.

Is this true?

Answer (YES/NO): NO